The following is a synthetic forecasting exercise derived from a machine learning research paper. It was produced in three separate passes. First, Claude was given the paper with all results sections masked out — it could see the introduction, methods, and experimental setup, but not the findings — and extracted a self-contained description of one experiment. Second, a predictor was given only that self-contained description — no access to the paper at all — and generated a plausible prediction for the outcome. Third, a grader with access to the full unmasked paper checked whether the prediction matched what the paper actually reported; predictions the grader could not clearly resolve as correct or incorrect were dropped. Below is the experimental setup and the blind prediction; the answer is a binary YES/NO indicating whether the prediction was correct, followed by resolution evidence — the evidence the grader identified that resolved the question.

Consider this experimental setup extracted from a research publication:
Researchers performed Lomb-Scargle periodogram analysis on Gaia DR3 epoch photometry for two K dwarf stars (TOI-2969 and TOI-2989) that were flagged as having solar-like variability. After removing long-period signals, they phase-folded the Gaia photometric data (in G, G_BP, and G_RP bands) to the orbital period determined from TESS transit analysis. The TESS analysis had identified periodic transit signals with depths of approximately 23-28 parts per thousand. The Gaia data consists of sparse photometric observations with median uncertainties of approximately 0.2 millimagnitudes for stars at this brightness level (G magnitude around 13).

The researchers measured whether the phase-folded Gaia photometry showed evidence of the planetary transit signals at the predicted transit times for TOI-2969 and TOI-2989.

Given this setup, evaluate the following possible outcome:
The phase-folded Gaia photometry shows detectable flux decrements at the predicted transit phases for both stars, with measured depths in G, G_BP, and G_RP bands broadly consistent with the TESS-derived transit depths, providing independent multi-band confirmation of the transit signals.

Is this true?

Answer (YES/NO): NO